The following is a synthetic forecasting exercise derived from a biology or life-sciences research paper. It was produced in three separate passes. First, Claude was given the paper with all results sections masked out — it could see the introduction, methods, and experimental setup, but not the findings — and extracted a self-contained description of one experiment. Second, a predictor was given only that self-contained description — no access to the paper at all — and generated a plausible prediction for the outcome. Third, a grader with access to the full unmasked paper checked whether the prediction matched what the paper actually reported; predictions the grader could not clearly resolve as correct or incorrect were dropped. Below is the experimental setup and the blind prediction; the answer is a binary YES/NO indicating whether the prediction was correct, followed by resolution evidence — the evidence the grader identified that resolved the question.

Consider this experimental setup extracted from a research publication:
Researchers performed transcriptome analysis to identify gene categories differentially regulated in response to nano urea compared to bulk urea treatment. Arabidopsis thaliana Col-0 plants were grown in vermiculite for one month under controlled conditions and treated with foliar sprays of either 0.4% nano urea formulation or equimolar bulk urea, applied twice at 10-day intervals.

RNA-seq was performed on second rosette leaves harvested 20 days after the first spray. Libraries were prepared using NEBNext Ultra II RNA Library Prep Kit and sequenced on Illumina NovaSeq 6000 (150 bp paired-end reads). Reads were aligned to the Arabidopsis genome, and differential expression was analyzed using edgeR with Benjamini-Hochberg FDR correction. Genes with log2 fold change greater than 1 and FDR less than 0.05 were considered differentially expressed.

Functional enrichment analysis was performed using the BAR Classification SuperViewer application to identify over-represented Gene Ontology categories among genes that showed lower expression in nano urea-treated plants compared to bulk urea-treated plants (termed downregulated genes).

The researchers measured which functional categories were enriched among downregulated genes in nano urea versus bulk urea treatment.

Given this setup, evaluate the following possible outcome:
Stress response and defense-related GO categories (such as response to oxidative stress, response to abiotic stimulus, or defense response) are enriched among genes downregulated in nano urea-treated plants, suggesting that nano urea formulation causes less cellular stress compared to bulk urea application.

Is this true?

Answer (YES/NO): NO